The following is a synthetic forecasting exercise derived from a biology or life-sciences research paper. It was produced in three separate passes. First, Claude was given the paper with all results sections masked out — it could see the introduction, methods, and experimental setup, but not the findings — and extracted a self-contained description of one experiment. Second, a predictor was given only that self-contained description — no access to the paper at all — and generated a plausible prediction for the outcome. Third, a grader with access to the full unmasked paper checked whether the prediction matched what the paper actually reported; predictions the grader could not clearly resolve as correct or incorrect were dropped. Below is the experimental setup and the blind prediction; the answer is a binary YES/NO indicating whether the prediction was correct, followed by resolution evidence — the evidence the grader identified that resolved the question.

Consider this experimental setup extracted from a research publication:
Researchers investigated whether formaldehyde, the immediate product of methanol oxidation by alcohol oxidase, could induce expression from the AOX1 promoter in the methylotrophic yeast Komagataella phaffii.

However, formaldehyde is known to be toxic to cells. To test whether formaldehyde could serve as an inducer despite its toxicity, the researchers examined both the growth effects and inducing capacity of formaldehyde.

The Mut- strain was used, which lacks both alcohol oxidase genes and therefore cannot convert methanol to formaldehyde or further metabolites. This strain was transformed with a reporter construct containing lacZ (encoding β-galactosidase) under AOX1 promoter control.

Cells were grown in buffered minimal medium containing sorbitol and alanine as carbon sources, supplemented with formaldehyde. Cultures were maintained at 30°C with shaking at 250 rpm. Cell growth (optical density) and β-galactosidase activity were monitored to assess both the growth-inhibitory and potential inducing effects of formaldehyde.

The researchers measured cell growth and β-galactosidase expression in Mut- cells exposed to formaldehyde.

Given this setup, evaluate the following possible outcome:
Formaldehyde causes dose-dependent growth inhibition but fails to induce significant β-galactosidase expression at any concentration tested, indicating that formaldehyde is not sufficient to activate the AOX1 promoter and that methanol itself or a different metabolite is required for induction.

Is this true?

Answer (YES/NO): NO